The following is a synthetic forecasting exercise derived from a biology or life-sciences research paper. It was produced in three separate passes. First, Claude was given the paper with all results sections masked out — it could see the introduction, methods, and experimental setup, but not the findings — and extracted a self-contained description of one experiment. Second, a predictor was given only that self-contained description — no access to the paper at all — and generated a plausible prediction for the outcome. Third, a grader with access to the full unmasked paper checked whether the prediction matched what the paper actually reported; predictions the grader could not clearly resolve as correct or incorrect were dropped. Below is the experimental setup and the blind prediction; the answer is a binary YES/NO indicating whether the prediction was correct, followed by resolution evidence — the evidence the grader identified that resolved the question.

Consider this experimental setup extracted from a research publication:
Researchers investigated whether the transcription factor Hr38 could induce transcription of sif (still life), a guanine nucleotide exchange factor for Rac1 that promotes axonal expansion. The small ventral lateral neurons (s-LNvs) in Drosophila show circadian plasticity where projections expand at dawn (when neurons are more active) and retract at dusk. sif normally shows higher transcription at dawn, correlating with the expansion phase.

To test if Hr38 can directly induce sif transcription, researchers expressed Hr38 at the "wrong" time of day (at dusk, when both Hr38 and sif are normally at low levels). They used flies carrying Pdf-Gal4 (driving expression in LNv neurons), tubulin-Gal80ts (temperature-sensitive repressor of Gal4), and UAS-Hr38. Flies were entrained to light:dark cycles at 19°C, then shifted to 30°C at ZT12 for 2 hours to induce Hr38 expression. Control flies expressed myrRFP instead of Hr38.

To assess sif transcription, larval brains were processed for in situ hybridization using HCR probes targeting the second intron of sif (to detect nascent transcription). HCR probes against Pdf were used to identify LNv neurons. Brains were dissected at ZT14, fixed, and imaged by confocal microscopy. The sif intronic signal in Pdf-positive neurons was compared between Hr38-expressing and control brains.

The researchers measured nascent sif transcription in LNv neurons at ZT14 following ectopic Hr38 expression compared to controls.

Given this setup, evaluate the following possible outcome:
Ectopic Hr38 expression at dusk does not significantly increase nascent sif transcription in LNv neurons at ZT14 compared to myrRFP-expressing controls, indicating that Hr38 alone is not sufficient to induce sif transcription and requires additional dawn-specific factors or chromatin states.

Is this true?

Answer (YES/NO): NO